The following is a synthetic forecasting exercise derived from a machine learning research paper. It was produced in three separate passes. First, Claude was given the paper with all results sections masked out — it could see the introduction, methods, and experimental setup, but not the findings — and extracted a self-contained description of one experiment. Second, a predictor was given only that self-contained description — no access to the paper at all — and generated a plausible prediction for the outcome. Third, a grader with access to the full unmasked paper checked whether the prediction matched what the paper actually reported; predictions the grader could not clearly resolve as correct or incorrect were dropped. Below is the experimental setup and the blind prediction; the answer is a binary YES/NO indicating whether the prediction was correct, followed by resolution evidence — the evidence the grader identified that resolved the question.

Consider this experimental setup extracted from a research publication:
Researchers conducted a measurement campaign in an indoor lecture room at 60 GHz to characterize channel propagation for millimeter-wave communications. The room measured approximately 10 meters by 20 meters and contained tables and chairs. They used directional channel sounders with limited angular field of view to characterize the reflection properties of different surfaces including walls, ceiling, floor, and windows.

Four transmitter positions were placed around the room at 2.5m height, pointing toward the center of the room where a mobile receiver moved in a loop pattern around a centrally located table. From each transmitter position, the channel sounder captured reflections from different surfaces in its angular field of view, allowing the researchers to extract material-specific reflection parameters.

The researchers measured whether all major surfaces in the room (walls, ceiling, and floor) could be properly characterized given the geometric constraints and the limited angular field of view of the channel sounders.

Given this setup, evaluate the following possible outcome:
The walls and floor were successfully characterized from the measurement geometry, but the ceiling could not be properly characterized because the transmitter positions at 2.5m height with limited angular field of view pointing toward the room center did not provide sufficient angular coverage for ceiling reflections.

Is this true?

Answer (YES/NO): NO